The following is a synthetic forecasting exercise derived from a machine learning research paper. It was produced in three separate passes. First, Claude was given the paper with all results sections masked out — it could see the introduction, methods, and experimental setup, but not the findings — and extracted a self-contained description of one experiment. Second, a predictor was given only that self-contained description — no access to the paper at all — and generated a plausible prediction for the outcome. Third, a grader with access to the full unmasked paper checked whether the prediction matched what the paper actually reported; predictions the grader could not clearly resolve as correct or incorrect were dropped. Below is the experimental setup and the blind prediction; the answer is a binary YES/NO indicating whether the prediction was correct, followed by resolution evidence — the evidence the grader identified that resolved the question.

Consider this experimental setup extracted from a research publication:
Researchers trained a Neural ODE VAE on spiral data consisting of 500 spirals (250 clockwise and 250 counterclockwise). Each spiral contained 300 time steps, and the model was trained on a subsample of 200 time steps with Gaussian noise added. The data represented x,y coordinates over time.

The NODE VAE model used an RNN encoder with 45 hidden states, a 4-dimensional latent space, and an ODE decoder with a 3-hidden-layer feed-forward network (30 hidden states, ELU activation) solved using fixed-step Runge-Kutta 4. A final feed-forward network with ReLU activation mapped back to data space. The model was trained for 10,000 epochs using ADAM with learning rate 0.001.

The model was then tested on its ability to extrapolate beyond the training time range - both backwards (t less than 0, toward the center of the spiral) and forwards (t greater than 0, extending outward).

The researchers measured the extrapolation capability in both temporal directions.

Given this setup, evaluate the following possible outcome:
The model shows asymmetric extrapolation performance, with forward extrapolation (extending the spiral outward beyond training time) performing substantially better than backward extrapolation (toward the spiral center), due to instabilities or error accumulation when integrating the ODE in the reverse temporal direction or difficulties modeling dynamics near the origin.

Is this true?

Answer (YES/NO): NO